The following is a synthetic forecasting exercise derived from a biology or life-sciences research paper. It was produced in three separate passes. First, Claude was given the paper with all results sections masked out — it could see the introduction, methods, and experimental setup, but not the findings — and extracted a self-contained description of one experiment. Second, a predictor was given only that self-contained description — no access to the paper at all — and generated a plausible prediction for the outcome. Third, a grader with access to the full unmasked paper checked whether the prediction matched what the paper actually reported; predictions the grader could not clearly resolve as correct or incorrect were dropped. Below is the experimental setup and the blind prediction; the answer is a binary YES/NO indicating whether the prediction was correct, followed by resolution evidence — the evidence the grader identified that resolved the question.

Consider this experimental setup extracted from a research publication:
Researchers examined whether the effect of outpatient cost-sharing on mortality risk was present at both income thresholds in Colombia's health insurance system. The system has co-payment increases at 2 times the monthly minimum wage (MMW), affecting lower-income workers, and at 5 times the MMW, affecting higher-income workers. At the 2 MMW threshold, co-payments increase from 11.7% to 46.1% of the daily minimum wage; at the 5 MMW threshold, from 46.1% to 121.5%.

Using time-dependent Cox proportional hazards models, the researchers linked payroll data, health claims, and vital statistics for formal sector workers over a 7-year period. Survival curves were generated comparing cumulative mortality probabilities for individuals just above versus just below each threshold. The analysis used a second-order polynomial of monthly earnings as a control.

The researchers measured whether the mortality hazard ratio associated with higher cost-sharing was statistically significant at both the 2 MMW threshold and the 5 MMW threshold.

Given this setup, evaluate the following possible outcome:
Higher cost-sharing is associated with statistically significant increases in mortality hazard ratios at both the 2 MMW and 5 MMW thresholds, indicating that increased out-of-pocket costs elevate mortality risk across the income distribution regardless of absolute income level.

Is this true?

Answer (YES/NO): YES